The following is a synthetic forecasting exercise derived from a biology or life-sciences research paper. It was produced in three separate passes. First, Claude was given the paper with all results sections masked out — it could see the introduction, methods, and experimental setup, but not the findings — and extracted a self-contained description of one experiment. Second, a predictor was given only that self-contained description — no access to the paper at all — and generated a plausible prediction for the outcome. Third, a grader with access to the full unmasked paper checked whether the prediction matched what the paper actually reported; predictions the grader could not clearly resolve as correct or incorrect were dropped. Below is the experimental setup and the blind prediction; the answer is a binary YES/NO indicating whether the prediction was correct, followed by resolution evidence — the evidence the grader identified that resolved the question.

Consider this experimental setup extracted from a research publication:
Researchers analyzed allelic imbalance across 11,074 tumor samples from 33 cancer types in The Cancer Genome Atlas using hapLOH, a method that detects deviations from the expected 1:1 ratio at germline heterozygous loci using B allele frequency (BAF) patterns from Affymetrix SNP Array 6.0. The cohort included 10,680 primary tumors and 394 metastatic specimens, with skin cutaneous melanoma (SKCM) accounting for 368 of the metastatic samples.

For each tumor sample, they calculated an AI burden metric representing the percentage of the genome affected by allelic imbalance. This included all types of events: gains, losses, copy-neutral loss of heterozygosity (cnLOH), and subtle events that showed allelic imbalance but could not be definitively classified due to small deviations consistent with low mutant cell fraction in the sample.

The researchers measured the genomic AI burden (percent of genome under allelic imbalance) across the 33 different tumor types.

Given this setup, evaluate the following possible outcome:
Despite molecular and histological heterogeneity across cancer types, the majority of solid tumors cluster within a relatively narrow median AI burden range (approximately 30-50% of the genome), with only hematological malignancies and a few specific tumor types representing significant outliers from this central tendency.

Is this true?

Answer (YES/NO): NO